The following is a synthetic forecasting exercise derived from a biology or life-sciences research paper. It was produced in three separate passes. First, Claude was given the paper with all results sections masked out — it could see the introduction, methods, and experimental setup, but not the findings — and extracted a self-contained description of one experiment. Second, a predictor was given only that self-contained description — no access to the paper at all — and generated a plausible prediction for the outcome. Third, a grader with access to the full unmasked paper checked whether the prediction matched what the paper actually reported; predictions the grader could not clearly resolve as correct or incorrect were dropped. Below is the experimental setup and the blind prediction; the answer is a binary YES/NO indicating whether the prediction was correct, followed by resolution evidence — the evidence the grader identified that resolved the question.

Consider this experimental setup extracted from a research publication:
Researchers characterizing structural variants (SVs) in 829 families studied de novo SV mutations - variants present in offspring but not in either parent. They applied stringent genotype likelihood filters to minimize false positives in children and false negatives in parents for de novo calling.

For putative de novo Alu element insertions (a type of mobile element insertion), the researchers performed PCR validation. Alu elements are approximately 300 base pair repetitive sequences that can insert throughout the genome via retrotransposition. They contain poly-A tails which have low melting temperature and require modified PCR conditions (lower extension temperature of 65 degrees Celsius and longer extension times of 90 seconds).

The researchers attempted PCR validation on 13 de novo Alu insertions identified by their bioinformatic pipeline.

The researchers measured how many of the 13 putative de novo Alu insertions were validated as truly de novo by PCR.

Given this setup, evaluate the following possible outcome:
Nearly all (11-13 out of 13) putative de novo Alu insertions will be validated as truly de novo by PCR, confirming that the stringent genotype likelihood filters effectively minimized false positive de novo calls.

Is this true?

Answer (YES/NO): YES